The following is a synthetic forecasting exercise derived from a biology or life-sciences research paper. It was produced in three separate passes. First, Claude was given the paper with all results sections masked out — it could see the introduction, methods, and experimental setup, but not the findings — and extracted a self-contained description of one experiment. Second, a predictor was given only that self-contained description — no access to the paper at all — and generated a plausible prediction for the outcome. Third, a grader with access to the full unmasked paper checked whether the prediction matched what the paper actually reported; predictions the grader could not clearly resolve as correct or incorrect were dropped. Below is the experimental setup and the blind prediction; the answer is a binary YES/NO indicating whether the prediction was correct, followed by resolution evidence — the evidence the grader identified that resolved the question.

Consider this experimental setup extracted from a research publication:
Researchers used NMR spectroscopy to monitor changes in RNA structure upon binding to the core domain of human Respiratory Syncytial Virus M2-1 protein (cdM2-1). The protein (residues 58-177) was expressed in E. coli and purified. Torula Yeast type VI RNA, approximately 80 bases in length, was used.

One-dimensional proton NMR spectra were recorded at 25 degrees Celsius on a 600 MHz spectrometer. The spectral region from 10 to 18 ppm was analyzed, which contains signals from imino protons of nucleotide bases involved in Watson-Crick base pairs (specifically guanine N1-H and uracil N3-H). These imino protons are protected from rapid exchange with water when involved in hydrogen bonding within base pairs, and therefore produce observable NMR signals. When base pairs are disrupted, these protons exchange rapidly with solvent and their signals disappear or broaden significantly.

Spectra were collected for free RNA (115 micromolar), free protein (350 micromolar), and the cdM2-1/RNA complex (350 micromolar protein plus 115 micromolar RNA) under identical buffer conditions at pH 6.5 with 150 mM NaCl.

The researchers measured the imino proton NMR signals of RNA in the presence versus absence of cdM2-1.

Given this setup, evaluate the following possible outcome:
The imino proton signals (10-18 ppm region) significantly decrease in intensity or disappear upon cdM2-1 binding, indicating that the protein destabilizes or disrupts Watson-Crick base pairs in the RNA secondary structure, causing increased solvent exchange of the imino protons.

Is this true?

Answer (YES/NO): YES